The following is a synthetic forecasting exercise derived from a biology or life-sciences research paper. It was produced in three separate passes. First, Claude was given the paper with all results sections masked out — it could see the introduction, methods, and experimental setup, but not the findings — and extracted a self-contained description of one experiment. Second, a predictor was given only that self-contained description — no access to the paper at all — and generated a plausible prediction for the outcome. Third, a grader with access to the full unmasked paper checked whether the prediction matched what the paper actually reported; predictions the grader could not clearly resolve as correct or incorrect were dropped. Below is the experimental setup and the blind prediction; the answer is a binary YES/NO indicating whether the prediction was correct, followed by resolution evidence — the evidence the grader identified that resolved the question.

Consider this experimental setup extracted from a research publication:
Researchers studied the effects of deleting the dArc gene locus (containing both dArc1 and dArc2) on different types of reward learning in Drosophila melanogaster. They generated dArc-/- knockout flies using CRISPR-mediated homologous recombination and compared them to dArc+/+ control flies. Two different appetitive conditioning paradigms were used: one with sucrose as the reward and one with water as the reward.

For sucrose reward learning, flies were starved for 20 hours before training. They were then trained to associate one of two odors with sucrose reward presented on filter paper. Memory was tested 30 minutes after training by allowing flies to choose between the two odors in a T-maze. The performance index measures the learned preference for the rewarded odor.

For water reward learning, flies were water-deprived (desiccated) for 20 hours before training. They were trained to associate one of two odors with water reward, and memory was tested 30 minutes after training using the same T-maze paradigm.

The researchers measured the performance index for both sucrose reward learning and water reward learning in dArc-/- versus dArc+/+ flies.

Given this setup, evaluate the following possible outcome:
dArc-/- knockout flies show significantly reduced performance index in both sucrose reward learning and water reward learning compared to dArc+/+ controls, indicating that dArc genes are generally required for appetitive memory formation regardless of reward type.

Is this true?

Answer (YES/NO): NO